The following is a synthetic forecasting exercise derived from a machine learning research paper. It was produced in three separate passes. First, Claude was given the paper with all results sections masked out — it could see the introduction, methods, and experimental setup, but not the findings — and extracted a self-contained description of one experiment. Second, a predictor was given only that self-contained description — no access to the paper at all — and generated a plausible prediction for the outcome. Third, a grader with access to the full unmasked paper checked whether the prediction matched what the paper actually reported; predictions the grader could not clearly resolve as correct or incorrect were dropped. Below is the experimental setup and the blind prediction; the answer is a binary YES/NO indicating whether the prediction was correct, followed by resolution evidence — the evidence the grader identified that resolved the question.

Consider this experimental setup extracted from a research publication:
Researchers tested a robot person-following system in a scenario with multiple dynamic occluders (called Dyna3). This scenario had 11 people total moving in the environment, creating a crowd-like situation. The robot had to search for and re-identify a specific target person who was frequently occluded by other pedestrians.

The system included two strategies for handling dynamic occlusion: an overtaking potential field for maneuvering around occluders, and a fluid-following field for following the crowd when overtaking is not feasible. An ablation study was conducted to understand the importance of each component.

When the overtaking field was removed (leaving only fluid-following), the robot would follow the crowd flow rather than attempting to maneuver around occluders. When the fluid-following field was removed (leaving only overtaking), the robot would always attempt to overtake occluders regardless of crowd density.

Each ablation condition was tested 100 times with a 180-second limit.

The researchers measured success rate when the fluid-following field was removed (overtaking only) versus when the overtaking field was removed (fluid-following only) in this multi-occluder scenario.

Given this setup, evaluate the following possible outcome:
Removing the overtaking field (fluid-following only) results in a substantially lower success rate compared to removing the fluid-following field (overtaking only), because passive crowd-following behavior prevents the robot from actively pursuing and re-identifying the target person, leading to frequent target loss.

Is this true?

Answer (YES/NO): NO